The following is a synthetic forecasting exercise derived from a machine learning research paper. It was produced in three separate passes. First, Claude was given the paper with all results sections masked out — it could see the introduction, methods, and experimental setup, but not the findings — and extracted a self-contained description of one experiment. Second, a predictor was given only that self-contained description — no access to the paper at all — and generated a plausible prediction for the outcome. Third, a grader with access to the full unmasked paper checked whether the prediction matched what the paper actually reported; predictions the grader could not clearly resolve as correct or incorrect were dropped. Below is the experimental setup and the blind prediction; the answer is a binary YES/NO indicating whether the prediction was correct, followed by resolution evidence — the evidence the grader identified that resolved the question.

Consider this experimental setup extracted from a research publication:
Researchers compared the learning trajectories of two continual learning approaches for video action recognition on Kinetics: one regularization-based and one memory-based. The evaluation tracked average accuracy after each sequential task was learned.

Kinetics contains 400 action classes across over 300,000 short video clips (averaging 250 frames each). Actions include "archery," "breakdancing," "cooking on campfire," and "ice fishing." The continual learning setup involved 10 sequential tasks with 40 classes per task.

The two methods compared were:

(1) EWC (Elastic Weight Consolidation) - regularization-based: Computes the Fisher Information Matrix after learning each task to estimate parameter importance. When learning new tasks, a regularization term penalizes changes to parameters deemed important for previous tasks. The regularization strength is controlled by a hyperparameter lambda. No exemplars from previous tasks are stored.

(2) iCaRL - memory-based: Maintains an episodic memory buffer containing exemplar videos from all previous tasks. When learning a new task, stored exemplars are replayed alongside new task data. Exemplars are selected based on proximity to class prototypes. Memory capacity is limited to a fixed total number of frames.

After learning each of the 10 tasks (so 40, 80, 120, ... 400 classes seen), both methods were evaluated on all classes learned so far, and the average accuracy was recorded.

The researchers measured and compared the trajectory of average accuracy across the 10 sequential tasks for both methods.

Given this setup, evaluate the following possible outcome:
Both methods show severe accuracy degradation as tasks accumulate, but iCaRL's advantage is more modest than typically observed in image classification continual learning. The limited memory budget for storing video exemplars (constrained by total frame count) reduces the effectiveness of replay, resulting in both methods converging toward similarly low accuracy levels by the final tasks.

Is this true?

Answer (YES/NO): NO